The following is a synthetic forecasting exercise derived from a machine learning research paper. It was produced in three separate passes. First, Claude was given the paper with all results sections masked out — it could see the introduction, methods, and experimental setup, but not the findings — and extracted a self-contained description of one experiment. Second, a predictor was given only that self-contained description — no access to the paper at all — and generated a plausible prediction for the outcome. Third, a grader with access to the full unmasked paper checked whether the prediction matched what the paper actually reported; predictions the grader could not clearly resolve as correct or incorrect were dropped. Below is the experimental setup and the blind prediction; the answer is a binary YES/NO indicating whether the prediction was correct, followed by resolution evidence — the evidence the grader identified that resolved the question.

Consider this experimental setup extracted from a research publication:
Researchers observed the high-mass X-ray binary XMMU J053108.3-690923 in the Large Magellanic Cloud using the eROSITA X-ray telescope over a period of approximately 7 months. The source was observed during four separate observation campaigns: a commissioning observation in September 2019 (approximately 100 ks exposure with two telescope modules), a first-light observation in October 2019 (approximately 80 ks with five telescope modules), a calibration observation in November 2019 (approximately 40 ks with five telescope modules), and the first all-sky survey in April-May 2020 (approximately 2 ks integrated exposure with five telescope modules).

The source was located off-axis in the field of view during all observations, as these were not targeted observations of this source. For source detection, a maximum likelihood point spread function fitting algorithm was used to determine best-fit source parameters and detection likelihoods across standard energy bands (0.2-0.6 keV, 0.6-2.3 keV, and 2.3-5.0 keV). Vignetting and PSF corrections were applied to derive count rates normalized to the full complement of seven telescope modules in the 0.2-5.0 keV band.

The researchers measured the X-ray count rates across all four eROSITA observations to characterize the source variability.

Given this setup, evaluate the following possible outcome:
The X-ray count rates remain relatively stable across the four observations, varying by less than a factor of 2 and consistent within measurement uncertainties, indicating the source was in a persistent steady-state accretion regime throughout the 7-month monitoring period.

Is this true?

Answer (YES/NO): NO